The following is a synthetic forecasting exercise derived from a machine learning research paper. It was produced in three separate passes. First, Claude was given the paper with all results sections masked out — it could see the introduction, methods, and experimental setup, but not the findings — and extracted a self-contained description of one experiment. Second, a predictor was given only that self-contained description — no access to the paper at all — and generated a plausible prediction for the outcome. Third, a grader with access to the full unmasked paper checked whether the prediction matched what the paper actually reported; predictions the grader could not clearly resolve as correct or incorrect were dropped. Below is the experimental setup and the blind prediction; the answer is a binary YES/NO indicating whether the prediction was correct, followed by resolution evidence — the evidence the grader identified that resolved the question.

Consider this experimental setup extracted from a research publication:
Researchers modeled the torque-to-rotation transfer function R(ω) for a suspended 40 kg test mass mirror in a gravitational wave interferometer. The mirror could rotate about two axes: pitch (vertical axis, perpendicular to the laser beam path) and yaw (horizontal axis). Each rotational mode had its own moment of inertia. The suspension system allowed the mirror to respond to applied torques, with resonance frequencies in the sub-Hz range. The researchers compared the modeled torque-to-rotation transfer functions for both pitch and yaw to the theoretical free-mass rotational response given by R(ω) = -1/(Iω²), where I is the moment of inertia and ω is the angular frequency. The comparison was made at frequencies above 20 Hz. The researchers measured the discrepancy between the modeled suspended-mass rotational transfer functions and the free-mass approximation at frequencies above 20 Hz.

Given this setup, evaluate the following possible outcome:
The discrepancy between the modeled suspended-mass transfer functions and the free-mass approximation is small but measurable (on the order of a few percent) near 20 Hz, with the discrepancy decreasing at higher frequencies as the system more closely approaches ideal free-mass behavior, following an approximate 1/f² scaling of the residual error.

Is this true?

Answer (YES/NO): NO